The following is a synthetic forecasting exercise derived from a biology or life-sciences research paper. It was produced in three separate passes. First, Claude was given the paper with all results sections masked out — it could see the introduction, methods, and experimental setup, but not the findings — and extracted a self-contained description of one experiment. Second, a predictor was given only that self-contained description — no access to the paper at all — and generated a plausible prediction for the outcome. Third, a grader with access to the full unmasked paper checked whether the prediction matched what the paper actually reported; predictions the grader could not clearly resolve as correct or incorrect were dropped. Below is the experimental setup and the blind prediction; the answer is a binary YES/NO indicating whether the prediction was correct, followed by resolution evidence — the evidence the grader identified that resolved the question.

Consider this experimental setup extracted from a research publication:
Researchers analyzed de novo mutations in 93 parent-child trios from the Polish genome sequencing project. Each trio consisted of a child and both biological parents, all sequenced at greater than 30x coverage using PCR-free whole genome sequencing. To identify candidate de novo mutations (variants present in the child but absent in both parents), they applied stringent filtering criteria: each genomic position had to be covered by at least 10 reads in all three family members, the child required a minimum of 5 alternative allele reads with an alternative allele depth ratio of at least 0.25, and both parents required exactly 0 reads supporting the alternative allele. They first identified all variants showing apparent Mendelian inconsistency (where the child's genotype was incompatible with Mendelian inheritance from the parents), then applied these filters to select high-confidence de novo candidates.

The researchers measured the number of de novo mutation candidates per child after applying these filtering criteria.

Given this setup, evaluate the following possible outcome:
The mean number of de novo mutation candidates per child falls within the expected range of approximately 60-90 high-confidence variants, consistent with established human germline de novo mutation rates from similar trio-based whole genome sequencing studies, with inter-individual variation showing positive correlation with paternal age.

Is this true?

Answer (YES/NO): NO